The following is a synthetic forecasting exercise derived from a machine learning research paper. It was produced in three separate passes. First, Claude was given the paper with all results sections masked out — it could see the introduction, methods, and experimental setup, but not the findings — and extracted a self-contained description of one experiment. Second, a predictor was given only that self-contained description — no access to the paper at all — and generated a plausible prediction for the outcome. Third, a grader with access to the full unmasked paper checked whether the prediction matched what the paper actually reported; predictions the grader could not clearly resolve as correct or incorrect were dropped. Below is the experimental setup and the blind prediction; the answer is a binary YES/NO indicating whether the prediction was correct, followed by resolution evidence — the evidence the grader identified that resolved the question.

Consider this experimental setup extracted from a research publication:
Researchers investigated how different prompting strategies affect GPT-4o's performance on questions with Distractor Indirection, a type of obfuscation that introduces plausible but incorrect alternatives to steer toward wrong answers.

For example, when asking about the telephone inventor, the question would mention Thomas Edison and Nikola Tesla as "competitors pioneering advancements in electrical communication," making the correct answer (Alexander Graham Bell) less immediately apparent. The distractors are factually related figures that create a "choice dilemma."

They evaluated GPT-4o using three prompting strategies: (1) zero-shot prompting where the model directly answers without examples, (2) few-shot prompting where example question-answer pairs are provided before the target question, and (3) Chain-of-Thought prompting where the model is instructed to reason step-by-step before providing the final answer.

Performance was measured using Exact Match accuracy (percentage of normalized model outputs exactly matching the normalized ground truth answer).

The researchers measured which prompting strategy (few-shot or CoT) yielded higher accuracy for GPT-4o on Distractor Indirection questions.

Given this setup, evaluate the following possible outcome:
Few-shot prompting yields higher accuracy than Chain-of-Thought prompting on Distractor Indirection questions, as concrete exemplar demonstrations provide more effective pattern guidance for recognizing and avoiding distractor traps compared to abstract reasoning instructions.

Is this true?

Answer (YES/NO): YES